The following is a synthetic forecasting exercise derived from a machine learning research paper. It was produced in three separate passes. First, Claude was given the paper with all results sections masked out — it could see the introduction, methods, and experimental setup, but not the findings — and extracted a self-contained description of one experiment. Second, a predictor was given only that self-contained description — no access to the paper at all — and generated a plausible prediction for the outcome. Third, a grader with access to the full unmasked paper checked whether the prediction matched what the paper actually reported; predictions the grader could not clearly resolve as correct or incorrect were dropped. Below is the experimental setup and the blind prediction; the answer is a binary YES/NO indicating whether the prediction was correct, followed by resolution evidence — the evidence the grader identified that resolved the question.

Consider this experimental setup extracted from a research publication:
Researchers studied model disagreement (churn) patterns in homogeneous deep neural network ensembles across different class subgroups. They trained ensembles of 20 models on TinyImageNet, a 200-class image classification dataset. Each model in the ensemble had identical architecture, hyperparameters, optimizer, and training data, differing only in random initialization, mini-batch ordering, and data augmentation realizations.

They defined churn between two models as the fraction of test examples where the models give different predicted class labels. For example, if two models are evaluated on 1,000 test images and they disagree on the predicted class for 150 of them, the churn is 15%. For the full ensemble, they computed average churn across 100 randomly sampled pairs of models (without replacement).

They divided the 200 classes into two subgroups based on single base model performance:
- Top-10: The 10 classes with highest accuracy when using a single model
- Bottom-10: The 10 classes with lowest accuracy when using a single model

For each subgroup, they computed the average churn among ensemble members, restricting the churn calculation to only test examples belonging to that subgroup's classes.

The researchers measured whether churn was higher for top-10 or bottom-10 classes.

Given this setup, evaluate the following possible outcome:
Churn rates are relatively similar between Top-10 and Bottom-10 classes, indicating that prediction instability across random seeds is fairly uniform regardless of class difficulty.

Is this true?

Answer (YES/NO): NO